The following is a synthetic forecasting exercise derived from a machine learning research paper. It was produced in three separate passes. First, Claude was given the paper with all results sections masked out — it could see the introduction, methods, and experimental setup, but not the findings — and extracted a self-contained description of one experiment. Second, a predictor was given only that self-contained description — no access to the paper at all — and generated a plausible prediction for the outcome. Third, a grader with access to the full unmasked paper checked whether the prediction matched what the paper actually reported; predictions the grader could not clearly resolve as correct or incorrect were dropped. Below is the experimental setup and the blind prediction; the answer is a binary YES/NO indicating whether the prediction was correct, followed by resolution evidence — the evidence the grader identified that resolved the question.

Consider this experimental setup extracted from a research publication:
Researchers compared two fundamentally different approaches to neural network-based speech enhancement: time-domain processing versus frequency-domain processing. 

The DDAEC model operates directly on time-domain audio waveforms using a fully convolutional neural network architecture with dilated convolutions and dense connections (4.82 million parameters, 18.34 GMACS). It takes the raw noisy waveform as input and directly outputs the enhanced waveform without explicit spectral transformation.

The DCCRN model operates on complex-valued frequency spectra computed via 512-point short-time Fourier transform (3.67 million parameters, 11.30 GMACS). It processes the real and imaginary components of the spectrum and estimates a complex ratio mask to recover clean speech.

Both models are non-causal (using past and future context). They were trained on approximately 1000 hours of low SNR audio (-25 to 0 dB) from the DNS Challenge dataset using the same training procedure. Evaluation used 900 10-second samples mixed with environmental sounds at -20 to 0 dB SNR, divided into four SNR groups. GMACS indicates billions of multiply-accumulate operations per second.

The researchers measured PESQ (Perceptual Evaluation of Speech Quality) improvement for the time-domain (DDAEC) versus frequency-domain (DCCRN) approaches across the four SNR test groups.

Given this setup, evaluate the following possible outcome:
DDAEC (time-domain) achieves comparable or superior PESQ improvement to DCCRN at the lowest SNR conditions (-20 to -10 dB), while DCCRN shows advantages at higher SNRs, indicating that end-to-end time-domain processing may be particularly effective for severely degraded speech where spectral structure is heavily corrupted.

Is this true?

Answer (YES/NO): NO